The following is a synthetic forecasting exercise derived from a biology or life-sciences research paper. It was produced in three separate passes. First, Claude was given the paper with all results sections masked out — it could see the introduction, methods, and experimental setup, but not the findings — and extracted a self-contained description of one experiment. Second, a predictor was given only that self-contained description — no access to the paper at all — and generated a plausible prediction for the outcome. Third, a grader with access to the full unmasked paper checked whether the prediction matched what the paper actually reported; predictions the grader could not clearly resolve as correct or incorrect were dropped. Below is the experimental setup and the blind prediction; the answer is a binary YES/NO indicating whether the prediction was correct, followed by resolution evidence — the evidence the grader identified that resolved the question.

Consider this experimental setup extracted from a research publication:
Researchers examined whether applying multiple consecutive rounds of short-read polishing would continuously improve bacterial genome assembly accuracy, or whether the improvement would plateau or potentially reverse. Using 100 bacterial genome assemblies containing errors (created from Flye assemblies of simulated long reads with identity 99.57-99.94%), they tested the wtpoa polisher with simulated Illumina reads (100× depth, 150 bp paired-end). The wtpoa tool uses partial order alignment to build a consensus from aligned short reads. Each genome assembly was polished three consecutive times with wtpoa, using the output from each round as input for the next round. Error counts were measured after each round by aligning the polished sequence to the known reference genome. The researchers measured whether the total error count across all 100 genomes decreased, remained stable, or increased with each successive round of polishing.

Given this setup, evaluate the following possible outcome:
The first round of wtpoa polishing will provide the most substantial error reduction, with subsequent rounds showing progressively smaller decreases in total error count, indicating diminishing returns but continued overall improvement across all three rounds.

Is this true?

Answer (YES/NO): NO